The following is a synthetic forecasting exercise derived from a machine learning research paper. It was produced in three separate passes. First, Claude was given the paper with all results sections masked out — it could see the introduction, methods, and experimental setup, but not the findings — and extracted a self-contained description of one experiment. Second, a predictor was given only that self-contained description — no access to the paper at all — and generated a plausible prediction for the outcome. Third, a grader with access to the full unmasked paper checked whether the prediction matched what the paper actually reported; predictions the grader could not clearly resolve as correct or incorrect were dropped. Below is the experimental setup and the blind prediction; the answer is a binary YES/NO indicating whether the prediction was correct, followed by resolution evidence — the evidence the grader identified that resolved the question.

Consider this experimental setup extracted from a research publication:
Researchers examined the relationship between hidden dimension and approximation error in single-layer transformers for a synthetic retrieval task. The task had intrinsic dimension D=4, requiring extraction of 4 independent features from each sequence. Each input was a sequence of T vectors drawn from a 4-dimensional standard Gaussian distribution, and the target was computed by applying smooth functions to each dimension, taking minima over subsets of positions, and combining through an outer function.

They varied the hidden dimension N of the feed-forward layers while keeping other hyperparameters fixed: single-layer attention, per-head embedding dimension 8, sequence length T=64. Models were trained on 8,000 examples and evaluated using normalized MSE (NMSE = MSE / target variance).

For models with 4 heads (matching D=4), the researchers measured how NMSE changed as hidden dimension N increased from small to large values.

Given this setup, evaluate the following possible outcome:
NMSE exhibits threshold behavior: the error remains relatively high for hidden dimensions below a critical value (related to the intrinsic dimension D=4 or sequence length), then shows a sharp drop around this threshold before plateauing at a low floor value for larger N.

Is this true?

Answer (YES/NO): NO